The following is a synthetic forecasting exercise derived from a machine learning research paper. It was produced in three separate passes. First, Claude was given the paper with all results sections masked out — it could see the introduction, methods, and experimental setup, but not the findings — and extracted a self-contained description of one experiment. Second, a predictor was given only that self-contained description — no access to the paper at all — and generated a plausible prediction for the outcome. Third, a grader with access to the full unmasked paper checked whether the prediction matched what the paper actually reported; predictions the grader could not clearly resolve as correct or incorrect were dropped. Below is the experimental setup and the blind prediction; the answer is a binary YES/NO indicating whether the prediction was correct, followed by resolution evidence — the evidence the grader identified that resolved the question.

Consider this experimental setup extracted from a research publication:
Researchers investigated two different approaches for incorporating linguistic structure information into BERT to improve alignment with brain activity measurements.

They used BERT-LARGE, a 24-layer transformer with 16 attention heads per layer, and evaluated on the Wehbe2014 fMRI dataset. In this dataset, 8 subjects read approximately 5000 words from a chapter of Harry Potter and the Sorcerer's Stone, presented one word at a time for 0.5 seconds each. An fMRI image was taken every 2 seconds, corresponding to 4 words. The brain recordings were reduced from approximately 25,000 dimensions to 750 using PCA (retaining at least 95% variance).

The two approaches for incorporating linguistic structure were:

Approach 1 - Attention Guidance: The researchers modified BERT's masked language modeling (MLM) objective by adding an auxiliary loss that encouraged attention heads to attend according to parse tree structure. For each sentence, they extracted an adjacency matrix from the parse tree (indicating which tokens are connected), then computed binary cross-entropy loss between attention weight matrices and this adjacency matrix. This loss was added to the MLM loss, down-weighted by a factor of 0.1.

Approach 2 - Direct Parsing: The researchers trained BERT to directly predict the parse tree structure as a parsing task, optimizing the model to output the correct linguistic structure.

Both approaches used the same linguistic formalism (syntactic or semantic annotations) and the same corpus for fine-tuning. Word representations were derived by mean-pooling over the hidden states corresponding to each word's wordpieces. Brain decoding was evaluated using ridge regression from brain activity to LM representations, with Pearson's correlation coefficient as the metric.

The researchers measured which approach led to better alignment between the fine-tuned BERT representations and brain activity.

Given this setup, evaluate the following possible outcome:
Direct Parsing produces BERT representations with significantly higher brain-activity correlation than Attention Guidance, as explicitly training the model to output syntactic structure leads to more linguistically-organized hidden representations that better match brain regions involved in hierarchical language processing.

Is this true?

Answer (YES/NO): NO